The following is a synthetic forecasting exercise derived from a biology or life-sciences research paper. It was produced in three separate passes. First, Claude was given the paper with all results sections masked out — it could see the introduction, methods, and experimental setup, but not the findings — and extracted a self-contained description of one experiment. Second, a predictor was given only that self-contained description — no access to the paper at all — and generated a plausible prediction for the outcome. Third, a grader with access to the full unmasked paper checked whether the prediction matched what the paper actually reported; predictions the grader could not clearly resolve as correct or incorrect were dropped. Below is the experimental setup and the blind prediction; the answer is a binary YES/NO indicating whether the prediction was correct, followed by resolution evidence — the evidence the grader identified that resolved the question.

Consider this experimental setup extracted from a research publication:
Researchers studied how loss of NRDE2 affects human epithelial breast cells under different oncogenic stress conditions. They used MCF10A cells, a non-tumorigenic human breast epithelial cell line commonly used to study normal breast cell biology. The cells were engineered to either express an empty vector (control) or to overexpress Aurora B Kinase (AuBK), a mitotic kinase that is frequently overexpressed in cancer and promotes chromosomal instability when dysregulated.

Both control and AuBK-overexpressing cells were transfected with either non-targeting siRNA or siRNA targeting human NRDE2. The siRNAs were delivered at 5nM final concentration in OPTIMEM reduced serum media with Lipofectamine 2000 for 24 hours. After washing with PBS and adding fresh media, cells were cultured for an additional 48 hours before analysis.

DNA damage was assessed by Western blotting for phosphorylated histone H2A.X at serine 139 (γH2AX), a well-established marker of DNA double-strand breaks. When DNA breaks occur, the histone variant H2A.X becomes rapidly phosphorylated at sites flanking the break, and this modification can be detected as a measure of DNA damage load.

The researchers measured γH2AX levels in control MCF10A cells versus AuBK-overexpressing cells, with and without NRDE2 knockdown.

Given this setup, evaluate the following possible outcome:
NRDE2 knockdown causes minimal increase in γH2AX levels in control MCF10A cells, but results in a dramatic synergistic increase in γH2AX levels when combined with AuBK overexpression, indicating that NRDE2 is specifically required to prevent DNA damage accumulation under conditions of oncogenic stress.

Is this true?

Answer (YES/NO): NO